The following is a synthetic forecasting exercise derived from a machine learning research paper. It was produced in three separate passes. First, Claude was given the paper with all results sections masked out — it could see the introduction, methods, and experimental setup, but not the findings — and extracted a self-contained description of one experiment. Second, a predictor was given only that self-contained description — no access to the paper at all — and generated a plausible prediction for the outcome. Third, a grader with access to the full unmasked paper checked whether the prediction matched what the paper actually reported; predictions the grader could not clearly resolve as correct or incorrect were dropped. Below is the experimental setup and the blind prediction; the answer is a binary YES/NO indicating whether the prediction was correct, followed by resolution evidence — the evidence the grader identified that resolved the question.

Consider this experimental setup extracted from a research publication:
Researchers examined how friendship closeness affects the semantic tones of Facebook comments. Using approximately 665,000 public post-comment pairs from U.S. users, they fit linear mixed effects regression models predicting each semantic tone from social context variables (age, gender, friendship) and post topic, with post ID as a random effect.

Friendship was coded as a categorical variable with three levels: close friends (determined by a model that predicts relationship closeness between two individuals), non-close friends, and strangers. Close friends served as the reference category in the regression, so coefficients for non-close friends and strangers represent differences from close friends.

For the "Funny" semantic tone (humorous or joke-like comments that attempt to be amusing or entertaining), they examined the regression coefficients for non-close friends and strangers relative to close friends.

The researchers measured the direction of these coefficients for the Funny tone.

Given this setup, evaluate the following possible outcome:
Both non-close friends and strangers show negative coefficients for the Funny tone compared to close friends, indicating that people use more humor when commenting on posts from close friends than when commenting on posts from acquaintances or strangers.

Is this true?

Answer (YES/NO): YES